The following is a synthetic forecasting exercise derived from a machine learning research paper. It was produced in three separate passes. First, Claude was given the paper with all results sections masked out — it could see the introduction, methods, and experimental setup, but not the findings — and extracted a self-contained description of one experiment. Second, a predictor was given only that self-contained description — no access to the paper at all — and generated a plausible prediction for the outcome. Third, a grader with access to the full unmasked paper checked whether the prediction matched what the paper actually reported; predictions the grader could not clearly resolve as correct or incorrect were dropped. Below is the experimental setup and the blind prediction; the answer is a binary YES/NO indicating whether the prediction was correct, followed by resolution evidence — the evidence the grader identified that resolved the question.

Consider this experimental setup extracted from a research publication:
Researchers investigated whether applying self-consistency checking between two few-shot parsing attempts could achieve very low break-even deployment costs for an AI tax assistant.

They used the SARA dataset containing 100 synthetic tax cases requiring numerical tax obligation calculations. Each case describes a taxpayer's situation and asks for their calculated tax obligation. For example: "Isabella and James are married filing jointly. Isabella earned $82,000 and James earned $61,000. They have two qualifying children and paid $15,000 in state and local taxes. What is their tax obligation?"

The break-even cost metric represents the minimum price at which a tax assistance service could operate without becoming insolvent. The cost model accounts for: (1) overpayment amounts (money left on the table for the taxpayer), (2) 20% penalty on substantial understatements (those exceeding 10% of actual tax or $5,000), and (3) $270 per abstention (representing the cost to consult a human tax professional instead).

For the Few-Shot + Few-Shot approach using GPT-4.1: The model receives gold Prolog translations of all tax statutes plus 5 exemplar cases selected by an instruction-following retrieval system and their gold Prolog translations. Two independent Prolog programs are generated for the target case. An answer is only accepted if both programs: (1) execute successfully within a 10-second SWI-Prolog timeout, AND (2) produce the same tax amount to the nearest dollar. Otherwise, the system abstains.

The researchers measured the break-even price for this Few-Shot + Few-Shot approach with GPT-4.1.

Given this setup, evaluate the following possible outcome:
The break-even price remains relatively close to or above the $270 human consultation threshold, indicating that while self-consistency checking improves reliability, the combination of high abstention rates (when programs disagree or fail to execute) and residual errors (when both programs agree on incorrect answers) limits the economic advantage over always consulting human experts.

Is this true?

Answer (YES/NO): NO